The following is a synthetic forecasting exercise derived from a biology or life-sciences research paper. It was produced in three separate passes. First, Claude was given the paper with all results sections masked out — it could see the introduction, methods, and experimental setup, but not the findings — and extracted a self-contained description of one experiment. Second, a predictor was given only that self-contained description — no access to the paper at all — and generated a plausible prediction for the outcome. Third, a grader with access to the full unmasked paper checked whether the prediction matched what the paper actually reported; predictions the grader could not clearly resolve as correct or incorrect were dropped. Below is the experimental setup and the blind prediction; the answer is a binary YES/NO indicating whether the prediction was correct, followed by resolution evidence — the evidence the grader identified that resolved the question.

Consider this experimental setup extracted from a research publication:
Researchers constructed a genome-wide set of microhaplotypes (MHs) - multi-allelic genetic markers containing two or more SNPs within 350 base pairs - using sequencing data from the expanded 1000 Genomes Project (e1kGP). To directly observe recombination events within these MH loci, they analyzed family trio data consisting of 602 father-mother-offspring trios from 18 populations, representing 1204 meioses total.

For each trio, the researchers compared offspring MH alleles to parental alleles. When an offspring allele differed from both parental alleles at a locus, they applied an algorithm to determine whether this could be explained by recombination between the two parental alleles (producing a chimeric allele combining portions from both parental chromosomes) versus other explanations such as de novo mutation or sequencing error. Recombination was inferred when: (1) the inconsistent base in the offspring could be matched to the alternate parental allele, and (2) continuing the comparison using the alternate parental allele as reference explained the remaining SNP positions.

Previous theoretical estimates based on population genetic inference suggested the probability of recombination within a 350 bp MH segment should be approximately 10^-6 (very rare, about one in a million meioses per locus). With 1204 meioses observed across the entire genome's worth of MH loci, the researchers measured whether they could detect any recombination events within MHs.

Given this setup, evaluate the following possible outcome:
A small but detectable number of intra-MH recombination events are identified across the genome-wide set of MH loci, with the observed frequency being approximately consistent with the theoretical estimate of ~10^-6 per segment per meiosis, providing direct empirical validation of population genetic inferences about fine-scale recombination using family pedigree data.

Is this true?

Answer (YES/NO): NO